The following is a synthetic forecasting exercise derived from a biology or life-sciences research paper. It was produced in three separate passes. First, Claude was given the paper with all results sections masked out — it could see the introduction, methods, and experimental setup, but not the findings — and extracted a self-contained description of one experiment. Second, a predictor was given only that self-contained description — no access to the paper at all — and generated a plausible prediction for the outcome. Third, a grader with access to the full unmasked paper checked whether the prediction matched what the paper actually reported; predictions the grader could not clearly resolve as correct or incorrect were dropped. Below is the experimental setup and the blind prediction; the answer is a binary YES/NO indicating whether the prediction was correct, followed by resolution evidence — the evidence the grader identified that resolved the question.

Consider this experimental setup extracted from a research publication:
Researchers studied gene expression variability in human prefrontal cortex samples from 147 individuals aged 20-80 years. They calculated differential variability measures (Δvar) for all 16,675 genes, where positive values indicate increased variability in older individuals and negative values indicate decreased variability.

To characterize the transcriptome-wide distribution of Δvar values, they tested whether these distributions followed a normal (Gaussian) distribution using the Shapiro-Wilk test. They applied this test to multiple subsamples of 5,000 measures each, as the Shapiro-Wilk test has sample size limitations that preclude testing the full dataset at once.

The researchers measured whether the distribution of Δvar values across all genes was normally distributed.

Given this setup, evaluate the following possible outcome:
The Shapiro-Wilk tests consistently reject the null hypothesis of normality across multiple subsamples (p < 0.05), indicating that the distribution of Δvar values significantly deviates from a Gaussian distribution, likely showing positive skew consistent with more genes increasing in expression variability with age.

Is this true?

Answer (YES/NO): NO